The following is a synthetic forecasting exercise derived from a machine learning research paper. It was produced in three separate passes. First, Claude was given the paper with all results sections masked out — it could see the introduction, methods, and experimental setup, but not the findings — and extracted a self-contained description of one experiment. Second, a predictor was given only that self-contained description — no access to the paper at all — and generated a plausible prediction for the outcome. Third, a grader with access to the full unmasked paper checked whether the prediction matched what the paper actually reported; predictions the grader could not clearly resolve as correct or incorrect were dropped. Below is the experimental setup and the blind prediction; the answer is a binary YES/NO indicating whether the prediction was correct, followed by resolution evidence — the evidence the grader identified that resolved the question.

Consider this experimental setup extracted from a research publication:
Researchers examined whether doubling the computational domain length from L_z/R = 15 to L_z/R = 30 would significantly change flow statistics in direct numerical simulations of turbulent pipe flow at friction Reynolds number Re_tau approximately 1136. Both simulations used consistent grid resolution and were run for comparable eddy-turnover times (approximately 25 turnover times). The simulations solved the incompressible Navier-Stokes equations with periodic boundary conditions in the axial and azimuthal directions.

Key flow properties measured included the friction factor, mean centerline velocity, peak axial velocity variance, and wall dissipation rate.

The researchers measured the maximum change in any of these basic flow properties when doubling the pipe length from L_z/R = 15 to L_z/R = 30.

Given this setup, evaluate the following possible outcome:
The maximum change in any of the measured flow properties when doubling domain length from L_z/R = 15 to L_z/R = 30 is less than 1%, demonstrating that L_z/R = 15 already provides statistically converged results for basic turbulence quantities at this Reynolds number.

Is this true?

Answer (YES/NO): YES